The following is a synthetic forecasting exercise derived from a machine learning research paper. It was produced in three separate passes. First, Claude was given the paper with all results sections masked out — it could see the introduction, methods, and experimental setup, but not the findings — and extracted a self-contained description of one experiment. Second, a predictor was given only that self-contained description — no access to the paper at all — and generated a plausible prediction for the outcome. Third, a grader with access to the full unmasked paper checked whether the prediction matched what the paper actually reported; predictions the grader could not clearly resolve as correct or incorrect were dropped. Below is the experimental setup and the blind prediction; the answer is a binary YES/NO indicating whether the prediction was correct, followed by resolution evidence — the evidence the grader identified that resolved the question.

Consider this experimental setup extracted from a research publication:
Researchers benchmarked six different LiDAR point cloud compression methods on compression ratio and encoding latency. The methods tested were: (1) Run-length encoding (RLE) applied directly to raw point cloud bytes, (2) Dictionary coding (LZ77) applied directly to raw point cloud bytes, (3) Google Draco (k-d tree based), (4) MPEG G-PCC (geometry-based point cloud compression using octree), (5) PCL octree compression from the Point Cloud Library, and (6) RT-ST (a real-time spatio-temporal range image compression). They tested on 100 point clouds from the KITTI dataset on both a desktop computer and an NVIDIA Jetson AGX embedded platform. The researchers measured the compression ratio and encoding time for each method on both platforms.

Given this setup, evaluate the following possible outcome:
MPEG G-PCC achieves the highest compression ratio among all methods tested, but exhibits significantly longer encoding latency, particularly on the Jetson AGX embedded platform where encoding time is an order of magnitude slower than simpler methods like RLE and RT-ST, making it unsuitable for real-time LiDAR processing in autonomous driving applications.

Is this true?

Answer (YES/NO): NO